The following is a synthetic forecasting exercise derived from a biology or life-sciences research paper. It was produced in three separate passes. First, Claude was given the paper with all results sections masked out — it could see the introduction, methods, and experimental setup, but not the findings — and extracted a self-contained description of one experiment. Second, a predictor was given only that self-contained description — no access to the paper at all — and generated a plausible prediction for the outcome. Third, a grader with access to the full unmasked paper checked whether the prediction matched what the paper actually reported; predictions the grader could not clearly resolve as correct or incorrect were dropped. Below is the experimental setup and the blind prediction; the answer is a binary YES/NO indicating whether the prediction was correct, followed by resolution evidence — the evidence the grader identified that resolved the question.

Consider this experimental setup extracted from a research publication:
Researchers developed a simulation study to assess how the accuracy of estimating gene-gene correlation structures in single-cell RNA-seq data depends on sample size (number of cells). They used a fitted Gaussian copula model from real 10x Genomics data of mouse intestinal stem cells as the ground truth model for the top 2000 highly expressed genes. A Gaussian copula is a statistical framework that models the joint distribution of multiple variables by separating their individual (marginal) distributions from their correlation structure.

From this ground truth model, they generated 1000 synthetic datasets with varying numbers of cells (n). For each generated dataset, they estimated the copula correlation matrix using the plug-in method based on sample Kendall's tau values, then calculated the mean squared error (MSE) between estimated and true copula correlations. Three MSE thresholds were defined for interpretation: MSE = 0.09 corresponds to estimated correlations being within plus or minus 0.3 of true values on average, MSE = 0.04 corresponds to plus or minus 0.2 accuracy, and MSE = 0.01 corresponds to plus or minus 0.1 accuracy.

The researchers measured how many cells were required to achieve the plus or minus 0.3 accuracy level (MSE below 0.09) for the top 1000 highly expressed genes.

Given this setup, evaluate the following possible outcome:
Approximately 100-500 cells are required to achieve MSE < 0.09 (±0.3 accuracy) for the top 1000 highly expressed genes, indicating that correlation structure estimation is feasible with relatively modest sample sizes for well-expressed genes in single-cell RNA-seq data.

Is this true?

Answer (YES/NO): NO